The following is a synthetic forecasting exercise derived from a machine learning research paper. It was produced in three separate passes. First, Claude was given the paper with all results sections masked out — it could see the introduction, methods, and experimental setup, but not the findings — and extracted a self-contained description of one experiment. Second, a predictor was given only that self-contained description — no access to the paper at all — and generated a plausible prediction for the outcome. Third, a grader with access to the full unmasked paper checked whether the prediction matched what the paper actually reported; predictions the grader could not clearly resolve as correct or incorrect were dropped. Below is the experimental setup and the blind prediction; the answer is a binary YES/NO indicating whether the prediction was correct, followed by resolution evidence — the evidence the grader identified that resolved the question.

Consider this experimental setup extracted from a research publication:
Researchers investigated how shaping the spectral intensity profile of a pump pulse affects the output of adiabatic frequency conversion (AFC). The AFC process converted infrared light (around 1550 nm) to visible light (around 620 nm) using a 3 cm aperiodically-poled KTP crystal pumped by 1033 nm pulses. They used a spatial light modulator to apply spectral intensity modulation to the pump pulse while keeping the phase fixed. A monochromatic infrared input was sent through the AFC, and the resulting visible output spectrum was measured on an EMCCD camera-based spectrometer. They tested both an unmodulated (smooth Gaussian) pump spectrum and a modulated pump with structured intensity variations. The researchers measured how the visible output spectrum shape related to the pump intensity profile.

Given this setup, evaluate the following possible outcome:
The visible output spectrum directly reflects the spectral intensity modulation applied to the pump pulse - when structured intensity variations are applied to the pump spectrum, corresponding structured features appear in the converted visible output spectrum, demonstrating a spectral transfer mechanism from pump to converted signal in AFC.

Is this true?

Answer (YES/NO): YES